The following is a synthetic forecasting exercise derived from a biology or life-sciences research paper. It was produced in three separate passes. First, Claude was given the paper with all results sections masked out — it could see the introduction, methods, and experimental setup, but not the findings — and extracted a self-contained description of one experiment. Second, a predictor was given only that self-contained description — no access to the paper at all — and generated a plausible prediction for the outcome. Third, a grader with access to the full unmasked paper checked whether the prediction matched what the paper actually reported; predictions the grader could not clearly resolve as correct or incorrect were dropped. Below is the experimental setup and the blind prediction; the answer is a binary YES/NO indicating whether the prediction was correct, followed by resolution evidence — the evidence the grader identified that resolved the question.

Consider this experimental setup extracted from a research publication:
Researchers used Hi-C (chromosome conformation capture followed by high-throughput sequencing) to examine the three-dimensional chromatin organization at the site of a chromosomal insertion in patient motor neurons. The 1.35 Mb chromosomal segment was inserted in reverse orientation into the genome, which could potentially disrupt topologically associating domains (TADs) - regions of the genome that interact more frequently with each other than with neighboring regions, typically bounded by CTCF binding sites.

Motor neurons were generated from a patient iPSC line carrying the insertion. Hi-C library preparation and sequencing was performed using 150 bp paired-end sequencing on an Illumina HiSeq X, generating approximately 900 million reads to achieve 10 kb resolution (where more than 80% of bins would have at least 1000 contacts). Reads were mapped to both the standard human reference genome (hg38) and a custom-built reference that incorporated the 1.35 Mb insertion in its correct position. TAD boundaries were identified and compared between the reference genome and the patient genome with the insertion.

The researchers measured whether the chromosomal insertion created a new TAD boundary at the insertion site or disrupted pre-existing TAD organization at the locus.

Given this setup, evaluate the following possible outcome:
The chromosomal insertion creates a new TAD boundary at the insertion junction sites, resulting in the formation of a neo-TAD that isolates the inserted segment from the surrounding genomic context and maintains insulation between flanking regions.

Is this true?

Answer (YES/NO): NO